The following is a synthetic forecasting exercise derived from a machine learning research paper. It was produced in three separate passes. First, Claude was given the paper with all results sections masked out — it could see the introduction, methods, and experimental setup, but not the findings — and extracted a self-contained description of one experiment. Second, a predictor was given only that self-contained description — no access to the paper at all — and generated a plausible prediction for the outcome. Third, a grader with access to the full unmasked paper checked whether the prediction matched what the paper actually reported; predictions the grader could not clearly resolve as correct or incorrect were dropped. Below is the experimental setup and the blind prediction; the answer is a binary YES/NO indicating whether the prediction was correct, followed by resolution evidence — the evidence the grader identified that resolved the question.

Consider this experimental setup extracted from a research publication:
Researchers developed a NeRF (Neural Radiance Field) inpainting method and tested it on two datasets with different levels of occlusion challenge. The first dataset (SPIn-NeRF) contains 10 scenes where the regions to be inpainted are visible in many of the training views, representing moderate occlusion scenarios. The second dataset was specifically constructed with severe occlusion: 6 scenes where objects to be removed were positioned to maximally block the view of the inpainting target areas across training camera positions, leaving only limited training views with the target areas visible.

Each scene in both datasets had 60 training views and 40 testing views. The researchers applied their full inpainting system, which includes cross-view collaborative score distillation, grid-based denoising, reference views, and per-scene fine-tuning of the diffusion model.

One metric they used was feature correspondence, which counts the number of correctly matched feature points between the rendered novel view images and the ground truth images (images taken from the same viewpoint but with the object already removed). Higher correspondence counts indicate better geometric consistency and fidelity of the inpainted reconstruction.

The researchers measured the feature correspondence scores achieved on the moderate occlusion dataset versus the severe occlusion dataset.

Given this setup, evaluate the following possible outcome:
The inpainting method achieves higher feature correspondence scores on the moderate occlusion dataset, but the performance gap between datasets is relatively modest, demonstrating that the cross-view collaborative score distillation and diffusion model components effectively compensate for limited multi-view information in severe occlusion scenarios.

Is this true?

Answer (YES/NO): NO